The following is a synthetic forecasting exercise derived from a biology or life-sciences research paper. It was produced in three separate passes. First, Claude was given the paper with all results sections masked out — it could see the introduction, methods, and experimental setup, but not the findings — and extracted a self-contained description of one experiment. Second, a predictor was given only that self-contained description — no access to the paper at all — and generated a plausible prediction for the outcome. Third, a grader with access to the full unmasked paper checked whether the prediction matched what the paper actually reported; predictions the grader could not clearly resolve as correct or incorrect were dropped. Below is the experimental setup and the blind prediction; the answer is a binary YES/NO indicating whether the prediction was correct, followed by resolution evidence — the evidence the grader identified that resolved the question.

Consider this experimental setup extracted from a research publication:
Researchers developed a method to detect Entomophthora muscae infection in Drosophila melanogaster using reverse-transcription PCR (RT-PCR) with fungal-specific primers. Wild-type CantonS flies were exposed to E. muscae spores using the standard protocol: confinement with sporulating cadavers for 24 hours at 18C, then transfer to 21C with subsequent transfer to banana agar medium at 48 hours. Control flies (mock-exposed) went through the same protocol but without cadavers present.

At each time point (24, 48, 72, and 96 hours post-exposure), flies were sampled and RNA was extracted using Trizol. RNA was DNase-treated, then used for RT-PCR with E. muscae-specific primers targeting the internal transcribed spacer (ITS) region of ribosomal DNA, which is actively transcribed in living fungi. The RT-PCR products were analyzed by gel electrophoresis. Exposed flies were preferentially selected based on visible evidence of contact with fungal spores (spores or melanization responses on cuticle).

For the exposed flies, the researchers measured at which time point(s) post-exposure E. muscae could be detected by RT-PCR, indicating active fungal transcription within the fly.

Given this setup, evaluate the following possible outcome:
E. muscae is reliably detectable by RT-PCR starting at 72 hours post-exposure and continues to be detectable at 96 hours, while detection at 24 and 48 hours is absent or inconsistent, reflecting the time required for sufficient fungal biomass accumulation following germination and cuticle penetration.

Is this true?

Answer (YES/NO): YES